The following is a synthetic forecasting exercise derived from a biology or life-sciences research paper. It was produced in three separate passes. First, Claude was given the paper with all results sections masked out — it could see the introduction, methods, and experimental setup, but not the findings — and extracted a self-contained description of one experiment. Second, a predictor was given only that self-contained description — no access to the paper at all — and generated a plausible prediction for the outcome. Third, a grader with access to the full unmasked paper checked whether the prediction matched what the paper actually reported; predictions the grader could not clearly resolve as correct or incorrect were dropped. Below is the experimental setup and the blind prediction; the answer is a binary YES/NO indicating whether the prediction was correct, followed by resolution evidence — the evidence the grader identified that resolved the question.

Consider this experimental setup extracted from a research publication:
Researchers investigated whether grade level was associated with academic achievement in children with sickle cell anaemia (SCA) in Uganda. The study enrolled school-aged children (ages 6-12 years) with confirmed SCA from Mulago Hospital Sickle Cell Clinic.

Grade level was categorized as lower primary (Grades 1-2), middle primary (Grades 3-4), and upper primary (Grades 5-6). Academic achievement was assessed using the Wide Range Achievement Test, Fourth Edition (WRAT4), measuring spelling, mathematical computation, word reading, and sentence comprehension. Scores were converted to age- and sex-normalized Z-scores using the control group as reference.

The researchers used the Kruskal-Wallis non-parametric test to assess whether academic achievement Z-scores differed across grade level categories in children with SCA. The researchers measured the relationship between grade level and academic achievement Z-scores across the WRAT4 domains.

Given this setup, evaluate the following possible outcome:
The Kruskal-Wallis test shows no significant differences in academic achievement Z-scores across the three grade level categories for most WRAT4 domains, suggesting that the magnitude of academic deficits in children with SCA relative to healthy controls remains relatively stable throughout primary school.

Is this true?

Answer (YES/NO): YES